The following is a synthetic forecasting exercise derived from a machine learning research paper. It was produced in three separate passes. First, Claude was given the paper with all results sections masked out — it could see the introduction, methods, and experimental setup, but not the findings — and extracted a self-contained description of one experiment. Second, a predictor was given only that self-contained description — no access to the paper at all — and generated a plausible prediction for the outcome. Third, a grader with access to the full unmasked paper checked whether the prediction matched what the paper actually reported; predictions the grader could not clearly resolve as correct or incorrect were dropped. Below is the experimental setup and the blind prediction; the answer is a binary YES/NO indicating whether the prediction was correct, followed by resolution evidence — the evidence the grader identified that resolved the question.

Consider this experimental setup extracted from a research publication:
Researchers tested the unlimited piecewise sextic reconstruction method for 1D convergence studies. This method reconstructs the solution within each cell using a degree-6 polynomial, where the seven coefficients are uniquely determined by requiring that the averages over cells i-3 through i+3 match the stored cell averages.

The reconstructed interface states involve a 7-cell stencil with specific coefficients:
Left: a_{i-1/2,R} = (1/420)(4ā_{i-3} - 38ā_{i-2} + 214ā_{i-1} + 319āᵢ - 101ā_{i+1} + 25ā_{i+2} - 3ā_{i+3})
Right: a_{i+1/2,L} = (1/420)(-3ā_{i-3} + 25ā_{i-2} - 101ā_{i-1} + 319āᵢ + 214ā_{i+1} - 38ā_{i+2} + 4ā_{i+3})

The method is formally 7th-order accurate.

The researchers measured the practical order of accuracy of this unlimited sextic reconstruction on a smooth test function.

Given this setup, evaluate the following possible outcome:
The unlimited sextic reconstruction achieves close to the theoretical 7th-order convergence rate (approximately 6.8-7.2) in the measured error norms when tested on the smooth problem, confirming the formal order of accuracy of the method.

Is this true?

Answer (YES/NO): YES